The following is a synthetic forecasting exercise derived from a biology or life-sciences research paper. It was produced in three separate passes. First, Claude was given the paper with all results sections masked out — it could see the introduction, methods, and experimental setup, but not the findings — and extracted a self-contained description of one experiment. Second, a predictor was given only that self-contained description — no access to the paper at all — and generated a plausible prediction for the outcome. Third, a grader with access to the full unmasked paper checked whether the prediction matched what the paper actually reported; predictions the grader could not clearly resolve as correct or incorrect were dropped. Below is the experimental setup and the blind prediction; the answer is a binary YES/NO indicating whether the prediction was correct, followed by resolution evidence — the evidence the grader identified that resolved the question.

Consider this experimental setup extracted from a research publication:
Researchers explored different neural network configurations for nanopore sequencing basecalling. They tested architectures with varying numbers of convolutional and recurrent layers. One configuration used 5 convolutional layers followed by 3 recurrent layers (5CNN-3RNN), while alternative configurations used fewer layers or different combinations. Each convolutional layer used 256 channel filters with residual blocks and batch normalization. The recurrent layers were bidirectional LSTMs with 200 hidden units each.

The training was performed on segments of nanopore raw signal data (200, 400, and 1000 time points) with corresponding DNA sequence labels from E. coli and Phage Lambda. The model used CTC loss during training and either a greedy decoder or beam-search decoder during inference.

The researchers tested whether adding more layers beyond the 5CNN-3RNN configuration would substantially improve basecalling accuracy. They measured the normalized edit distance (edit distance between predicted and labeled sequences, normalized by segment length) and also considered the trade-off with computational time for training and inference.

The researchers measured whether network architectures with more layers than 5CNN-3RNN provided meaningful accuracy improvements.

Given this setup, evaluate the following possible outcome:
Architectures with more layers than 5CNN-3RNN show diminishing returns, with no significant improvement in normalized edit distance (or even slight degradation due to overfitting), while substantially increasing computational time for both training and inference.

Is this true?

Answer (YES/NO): YES